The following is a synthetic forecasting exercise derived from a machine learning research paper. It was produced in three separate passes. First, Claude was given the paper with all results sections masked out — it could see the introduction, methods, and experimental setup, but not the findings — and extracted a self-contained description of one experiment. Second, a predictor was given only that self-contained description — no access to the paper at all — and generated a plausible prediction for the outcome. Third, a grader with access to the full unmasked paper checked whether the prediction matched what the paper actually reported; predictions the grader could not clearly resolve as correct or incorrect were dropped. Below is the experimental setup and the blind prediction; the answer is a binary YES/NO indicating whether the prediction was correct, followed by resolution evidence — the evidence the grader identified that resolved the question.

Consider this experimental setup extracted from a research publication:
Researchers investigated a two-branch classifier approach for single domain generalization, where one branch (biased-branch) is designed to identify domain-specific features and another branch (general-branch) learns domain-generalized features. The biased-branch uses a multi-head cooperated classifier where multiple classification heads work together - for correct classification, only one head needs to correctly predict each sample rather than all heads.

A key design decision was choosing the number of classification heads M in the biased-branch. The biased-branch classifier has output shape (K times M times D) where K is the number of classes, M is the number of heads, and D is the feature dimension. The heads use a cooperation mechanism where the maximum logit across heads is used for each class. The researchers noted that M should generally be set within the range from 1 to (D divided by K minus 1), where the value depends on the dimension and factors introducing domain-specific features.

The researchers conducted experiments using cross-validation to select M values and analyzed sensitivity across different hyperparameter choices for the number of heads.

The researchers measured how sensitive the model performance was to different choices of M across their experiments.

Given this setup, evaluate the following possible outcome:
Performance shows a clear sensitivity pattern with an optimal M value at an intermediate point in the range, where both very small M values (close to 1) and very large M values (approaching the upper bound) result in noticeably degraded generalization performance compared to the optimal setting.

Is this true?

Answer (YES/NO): NO